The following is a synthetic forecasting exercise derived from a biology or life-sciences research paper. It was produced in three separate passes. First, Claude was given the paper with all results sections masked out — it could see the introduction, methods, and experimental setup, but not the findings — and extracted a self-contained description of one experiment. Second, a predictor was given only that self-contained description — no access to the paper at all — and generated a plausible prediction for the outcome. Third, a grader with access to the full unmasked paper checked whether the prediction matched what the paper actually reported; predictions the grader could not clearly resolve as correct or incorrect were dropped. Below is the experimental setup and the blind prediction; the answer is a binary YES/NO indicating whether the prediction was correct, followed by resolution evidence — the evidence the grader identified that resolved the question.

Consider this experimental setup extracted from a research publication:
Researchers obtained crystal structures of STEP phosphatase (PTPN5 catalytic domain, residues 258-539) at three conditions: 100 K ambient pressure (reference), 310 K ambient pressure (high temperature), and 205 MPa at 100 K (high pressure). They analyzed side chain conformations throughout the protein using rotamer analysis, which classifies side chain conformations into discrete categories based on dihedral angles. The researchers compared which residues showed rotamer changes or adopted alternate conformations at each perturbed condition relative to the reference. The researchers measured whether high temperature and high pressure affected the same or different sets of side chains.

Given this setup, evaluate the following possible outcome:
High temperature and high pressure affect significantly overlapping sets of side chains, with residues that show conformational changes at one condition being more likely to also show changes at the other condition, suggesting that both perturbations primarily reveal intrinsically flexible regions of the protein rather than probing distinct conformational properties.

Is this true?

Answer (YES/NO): NO